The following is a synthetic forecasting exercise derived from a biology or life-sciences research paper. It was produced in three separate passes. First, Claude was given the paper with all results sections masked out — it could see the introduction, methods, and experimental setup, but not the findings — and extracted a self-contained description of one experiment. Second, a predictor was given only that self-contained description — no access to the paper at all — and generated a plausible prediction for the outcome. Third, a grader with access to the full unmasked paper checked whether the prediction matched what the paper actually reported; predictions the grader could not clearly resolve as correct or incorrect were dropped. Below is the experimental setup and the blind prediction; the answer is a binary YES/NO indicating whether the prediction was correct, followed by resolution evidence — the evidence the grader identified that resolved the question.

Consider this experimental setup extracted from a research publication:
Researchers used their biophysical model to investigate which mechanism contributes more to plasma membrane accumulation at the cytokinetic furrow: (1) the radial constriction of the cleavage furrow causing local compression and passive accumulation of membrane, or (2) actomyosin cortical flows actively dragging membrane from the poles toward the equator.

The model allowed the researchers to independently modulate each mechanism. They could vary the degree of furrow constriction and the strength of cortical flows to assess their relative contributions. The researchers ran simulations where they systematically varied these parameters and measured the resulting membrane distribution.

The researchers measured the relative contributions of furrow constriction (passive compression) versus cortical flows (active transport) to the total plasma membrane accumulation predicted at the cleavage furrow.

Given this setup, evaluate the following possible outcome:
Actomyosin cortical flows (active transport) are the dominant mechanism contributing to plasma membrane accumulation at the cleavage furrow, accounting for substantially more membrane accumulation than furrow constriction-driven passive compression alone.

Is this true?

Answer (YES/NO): NO